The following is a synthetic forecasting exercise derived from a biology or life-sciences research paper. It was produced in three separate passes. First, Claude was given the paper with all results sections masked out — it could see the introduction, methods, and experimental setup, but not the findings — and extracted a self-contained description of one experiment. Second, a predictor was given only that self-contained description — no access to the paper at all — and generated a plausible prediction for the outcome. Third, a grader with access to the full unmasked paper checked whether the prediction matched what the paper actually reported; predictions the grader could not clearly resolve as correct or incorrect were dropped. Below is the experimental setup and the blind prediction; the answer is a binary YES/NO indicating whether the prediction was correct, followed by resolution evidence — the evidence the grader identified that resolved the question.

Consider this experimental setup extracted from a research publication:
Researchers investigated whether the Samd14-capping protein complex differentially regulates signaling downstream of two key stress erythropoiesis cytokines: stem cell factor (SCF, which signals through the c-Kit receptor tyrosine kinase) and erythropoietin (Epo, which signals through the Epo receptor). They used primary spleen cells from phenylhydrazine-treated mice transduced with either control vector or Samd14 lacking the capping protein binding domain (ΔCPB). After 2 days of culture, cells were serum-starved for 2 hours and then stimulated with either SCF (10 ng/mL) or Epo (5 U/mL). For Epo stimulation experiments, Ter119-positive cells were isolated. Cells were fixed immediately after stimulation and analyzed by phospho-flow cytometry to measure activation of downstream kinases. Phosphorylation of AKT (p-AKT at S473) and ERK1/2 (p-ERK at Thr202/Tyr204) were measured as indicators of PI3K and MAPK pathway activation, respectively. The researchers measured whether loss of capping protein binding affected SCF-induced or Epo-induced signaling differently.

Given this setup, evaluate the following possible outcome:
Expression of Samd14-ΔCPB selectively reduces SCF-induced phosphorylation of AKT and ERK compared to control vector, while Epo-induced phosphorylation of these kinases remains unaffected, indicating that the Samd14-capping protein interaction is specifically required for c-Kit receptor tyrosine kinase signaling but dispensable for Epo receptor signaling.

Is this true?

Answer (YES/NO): YES